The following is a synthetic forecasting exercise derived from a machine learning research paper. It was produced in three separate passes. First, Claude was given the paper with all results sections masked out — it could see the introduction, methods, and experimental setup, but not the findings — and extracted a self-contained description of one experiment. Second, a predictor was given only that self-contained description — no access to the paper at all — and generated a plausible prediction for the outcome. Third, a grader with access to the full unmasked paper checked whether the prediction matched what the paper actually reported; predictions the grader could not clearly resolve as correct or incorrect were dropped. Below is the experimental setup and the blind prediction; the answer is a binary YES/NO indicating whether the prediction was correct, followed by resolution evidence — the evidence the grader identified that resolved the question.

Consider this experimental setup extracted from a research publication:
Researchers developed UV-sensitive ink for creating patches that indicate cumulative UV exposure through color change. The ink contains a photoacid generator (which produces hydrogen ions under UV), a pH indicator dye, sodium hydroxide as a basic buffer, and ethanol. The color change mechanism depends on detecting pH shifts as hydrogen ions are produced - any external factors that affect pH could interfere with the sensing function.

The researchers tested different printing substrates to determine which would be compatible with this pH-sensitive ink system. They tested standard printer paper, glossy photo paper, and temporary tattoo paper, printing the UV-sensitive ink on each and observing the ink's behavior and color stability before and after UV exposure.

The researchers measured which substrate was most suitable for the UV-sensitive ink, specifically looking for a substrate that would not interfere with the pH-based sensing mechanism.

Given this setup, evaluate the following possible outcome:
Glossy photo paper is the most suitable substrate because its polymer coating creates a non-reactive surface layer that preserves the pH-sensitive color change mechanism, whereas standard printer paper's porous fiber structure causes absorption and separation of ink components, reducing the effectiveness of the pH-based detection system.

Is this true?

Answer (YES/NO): NO